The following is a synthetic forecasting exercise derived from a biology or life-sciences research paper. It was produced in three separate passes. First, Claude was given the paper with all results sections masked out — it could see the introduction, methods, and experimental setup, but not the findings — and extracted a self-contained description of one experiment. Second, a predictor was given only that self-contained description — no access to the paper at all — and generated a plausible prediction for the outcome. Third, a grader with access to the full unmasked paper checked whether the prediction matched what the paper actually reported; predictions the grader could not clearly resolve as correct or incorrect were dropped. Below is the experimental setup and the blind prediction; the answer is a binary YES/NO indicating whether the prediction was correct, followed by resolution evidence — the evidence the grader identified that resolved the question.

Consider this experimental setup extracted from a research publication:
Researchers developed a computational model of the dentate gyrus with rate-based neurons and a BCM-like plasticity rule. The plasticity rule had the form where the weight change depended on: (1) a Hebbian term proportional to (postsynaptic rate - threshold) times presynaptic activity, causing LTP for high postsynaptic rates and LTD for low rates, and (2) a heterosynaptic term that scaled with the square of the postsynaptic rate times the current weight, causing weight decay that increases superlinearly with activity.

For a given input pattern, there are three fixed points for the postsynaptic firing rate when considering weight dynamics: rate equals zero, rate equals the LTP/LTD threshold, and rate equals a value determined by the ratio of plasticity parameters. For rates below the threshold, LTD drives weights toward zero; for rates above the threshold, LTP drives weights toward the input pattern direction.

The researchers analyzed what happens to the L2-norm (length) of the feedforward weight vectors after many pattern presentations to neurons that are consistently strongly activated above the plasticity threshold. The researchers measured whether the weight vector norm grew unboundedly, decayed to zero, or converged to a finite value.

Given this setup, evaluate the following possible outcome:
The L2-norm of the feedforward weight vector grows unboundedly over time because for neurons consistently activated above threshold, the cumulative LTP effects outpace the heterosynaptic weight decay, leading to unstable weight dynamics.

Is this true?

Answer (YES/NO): NO